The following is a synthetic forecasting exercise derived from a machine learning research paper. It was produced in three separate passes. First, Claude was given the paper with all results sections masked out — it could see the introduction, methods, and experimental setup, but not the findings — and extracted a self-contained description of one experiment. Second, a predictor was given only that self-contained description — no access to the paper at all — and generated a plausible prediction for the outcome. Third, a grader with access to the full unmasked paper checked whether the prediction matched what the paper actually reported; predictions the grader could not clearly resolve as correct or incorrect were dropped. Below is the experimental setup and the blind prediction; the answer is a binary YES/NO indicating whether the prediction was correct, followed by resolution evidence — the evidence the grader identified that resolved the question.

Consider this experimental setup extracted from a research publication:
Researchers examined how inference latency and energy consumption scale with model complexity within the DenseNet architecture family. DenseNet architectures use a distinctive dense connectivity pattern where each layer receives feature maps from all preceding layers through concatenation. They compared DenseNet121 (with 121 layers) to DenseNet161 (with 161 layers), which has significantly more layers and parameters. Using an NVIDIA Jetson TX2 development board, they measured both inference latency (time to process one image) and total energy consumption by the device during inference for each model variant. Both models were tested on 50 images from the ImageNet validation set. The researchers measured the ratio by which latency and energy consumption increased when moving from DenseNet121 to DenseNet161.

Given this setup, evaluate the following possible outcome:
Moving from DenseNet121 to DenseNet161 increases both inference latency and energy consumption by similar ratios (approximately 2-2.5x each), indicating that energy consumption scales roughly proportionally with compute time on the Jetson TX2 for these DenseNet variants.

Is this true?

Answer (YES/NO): NO